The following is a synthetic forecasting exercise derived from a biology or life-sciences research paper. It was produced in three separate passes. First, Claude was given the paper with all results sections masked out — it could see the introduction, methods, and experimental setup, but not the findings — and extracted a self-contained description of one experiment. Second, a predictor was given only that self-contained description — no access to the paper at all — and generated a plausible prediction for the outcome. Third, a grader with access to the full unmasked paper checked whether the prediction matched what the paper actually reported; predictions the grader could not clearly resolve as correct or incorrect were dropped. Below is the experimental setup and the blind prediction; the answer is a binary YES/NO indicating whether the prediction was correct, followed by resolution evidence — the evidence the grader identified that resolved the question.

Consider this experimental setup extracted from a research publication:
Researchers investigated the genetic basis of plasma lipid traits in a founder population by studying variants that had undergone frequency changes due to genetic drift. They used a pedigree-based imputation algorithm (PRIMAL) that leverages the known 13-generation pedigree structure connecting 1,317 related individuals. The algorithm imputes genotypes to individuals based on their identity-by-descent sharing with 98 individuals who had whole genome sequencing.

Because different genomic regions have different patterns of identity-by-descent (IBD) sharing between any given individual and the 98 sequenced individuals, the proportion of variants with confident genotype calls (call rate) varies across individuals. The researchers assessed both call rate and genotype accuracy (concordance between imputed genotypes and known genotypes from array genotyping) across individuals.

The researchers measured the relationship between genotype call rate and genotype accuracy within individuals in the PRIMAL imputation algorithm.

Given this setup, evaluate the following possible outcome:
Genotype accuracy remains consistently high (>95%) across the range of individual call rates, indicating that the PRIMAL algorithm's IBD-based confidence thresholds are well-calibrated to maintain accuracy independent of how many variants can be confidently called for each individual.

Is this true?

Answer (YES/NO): YES